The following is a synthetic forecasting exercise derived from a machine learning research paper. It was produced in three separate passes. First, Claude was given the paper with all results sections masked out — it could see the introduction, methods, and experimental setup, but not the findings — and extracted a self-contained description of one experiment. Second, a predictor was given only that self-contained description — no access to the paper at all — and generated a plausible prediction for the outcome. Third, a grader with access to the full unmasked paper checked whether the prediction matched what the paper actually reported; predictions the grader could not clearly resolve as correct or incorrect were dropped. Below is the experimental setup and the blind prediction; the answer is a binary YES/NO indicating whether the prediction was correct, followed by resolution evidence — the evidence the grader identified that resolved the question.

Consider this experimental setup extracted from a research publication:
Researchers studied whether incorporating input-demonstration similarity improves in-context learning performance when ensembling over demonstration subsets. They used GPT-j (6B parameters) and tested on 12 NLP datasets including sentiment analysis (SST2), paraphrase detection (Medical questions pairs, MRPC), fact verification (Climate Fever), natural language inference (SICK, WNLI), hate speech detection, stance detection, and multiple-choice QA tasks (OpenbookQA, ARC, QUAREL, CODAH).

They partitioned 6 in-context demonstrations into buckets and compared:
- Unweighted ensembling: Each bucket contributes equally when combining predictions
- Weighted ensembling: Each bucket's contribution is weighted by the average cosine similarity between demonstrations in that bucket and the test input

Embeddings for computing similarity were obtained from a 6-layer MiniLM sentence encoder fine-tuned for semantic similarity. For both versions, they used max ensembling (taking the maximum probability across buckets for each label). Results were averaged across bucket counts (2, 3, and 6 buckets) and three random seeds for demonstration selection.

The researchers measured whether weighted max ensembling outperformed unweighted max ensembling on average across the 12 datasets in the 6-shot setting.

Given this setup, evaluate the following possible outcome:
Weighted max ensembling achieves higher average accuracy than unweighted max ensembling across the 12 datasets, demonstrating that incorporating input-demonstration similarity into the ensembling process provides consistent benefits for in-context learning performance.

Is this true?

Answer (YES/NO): YES